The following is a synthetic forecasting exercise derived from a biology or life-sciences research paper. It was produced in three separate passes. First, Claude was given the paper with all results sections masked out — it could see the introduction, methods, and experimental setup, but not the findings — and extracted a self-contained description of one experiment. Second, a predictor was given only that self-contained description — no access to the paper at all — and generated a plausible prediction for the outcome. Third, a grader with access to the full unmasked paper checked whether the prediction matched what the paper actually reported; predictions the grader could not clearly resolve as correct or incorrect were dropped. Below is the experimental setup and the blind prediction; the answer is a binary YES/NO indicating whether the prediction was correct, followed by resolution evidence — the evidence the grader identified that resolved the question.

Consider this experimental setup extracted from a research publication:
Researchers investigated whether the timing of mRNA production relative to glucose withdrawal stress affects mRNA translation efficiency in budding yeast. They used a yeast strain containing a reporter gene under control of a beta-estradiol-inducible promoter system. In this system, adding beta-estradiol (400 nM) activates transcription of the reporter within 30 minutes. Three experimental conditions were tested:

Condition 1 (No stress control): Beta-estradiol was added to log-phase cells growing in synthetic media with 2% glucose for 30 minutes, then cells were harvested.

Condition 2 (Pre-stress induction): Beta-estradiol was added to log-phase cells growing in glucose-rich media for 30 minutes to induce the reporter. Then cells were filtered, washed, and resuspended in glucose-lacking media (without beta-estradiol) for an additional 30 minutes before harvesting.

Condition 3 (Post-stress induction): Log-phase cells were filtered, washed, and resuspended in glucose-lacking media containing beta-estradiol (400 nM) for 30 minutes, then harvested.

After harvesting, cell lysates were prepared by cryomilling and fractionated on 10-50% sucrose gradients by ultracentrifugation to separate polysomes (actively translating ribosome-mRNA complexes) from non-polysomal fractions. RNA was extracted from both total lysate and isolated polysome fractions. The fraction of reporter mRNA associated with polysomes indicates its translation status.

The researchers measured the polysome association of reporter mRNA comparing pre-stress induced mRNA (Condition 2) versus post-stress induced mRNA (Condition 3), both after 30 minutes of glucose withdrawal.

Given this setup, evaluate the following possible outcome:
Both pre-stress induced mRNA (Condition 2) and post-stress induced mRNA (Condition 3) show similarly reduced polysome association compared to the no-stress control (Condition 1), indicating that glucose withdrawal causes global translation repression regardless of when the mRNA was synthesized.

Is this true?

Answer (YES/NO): NO